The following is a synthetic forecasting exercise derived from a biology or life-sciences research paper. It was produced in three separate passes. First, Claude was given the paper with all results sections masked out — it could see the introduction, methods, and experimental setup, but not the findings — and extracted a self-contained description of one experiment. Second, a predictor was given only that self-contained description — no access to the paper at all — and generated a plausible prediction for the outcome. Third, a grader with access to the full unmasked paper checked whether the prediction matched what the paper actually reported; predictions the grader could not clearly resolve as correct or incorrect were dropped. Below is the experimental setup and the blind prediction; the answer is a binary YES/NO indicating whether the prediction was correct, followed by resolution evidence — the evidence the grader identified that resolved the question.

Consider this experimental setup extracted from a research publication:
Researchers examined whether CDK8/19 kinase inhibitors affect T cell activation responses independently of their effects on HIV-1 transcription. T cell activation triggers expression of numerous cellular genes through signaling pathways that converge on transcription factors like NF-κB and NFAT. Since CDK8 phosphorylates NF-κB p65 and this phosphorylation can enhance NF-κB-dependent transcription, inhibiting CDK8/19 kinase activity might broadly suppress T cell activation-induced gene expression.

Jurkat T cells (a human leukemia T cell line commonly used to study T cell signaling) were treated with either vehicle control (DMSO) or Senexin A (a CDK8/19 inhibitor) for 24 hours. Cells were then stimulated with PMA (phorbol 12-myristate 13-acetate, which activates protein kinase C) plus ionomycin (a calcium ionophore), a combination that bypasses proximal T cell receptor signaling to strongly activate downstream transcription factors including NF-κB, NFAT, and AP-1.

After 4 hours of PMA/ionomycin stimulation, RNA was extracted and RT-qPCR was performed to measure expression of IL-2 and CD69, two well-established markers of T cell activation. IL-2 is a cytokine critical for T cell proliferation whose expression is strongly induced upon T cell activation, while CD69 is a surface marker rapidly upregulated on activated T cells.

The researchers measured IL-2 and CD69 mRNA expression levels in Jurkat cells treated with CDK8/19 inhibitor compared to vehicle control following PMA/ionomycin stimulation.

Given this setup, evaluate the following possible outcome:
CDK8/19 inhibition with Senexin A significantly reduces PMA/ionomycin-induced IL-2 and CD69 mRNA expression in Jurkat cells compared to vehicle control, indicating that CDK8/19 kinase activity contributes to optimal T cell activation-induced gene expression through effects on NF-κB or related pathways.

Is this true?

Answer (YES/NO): NO